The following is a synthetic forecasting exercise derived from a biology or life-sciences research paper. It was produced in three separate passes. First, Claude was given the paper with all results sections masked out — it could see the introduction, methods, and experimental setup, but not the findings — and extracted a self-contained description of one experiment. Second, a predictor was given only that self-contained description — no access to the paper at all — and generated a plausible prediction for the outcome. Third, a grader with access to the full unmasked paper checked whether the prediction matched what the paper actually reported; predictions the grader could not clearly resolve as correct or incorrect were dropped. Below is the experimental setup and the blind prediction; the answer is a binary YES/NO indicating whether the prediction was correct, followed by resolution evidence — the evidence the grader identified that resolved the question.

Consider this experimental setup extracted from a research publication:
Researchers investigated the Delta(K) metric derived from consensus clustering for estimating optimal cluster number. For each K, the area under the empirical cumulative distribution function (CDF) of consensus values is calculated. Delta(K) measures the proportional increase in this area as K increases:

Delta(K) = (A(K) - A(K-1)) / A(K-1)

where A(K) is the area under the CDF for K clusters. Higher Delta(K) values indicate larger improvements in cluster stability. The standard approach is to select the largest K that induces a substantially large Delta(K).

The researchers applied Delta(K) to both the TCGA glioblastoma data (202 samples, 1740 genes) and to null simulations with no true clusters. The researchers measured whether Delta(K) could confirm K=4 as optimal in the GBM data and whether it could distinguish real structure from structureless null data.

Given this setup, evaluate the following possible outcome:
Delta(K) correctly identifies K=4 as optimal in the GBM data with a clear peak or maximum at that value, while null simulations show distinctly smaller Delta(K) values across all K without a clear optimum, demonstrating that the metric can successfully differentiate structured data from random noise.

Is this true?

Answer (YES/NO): NO